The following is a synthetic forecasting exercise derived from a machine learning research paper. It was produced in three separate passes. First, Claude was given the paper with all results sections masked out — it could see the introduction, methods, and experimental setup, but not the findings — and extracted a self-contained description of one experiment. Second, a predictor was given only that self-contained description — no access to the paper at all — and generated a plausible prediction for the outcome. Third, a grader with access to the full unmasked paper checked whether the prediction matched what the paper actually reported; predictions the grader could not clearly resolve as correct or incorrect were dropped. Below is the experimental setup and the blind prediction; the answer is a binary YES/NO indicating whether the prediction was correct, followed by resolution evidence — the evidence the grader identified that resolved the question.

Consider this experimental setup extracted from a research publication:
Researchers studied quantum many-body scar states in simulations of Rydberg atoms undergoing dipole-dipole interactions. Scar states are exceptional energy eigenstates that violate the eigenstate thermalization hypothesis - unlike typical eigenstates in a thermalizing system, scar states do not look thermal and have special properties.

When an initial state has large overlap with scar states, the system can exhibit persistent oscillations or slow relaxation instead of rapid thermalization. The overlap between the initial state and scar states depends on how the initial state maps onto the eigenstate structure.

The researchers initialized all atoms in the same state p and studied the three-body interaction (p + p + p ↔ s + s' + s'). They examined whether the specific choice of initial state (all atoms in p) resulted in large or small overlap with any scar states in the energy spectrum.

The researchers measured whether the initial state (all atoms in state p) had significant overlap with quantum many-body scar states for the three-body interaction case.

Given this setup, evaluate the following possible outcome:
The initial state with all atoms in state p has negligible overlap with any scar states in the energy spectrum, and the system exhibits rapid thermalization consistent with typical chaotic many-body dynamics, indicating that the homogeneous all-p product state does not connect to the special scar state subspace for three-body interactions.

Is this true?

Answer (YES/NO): NO